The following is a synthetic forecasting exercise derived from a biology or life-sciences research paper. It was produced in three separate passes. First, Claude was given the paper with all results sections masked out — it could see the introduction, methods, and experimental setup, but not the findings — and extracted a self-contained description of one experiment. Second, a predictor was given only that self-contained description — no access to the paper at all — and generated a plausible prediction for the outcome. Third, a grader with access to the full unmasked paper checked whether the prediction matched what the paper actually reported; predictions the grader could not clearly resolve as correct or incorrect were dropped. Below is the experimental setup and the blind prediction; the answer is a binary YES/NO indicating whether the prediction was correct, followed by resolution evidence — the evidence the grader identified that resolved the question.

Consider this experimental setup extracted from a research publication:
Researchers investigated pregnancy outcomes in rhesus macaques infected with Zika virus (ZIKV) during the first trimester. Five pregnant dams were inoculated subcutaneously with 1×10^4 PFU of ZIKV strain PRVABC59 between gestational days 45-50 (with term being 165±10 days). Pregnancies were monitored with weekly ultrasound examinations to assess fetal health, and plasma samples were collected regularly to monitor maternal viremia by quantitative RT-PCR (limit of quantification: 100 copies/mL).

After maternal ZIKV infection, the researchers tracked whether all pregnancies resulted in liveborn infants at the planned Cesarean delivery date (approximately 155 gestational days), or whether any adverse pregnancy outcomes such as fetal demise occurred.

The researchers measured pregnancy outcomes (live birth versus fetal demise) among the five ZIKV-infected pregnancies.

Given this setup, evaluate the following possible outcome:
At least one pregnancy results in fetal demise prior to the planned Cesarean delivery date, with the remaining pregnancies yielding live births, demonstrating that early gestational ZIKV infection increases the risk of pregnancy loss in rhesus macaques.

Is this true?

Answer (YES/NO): YES